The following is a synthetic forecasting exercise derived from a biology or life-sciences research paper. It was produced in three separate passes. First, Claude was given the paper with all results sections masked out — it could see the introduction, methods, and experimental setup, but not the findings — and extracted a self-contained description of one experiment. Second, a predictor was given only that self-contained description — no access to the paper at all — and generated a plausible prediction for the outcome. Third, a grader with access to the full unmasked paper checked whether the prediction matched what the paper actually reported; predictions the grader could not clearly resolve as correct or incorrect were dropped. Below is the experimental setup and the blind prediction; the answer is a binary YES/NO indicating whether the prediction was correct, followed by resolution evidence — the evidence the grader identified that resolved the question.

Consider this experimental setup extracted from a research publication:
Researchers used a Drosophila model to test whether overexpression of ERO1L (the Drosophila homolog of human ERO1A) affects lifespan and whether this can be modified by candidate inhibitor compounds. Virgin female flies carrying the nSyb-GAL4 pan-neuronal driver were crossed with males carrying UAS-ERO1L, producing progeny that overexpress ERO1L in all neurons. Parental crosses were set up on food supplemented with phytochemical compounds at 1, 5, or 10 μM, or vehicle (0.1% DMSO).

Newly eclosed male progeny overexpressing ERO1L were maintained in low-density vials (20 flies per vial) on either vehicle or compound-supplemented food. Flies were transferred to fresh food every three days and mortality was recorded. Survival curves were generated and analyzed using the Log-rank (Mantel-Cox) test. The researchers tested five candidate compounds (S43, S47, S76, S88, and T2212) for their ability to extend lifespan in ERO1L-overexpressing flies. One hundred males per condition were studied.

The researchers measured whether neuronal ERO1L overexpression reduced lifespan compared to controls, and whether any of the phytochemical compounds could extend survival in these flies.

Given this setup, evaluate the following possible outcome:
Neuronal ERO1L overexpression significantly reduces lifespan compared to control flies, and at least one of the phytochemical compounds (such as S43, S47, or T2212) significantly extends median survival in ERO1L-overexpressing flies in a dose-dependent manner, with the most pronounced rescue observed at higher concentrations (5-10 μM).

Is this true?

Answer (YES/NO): YES